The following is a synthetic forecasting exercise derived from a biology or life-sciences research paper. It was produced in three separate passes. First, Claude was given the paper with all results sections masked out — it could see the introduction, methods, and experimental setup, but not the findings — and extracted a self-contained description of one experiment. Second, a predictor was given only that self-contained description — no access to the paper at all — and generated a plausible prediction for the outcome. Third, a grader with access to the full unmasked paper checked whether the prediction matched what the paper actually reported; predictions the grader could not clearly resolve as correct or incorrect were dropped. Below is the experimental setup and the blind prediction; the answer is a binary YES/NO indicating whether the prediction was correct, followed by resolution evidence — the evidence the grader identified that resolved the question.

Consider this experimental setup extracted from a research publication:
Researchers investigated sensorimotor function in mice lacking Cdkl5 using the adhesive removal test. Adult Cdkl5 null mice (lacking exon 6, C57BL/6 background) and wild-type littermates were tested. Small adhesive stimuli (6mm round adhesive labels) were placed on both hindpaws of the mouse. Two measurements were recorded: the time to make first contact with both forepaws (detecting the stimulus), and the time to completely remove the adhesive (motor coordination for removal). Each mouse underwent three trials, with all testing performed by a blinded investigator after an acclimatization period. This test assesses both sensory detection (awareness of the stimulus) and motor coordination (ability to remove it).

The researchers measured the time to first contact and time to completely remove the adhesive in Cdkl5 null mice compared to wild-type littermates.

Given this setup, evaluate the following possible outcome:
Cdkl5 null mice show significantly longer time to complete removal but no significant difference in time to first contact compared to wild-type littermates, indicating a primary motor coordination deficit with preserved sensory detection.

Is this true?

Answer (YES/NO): NO